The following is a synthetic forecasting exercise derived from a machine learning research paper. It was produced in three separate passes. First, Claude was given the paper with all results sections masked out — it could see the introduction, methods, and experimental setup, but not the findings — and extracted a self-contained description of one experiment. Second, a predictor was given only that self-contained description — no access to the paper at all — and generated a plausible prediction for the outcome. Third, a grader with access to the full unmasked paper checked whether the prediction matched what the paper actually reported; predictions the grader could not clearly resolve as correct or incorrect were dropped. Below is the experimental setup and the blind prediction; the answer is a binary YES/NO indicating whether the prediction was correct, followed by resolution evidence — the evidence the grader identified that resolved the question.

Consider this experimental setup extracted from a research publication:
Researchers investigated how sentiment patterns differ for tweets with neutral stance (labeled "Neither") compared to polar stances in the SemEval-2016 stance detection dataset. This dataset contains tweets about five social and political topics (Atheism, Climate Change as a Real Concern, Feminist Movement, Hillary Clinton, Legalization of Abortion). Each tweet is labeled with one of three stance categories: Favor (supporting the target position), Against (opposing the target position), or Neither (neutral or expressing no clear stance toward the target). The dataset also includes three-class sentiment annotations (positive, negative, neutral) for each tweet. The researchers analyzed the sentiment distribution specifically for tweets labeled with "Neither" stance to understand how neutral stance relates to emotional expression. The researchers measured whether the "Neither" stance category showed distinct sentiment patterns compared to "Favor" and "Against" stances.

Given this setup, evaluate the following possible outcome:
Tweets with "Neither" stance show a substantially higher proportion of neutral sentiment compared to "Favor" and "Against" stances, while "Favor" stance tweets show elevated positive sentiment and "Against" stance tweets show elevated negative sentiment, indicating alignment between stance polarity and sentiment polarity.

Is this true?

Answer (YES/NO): NO